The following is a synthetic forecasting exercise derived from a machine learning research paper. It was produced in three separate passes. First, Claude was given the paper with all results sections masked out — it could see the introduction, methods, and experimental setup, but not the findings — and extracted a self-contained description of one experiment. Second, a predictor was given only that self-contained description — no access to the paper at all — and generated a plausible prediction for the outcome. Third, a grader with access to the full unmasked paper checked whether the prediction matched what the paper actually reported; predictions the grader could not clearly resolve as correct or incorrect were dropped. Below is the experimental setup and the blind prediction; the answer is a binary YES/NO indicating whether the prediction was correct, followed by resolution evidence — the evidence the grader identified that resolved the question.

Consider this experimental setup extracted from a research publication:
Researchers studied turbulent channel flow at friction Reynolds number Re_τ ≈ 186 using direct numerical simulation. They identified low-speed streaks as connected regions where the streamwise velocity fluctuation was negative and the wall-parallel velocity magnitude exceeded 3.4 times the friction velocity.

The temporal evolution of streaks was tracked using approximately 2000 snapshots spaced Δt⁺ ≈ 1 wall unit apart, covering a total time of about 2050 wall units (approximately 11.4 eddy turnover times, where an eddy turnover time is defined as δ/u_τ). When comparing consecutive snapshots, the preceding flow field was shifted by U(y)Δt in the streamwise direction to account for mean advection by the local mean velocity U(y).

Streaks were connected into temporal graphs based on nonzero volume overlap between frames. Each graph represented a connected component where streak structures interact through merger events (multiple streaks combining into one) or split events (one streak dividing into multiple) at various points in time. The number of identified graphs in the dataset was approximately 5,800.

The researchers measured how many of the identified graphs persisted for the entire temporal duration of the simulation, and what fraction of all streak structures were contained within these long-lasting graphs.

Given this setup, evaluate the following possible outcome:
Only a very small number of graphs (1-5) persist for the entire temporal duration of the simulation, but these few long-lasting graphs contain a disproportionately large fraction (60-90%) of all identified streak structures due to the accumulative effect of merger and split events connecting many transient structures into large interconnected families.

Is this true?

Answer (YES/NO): YES